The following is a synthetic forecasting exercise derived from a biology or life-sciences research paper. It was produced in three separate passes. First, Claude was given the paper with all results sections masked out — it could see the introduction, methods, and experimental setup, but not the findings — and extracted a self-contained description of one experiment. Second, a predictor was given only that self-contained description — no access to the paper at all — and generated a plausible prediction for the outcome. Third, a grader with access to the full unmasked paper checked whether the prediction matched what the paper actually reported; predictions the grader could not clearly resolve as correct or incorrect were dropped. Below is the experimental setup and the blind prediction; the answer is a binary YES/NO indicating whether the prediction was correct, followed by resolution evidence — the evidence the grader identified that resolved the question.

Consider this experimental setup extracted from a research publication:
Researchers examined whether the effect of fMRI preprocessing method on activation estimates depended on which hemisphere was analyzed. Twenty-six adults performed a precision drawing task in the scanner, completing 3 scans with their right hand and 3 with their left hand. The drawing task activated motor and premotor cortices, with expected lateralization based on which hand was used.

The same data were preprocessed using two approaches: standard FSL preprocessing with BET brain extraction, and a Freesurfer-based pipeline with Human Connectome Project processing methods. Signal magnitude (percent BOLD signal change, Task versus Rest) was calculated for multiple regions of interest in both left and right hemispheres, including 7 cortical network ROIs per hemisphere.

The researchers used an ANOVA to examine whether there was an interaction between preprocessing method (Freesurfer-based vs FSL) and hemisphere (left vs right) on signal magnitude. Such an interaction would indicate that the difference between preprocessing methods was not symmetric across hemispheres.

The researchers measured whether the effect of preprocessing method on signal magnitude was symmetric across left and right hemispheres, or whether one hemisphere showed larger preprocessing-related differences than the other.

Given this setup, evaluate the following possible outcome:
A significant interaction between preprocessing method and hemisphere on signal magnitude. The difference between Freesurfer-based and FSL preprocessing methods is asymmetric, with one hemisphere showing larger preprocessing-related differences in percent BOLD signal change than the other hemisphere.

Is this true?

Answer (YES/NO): NO